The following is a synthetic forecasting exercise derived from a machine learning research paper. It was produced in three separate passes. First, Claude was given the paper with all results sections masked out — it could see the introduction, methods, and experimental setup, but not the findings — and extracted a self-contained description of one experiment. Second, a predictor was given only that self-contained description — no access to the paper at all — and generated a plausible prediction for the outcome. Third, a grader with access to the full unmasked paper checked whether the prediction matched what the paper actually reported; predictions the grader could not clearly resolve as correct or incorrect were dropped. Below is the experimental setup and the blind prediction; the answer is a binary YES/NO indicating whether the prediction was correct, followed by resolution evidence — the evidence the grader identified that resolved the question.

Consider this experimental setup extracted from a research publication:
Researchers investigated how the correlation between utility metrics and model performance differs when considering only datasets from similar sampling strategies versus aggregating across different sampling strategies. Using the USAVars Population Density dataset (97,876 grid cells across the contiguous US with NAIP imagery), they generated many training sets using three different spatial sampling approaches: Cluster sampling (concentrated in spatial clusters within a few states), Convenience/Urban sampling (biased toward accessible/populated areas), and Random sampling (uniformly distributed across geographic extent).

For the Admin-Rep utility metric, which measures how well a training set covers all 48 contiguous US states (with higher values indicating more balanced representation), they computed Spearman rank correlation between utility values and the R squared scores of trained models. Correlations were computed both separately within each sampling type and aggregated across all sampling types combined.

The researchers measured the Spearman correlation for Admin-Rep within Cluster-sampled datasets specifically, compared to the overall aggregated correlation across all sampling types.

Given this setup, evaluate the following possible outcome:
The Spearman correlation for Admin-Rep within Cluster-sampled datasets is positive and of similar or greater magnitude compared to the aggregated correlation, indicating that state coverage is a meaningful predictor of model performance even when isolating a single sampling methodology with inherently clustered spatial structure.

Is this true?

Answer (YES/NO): YES